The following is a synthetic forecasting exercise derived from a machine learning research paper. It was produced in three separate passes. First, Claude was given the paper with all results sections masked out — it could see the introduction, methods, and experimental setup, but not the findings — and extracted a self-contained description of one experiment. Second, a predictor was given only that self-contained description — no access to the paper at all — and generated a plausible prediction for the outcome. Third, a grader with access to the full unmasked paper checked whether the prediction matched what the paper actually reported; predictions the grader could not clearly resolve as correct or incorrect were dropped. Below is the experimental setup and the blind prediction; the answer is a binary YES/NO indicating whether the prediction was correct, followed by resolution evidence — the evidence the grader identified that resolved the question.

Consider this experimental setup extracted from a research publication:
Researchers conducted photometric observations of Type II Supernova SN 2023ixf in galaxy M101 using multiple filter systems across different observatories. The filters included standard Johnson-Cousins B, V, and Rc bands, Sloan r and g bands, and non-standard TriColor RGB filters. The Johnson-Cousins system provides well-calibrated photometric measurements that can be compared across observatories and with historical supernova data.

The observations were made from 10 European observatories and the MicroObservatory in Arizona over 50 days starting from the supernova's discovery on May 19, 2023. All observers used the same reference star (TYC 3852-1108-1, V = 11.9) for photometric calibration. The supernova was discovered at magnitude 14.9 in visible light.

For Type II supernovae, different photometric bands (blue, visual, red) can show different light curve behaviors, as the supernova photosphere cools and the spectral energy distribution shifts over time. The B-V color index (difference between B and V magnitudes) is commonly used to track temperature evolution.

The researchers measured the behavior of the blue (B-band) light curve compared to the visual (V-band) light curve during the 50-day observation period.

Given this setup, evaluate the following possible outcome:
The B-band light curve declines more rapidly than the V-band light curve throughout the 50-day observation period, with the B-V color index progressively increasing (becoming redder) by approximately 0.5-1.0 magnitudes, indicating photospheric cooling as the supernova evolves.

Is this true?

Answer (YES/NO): YES